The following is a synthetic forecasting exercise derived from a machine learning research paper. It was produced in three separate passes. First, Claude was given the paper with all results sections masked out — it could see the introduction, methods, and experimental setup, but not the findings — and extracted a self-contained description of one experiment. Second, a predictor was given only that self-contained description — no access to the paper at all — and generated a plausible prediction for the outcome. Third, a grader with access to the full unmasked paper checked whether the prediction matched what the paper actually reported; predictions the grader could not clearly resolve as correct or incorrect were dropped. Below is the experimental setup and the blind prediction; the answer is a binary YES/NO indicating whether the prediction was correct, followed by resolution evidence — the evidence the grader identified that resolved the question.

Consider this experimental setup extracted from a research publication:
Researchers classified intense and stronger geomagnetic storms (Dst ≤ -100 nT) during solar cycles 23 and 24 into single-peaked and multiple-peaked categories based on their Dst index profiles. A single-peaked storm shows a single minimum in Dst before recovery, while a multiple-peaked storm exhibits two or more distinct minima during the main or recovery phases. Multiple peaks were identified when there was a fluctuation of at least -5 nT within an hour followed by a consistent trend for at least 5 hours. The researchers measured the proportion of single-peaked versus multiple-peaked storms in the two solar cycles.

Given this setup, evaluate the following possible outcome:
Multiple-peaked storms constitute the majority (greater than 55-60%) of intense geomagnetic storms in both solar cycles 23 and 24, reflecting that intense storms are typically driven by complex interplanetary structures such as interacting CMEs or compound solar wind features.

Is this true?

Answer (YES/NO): YES